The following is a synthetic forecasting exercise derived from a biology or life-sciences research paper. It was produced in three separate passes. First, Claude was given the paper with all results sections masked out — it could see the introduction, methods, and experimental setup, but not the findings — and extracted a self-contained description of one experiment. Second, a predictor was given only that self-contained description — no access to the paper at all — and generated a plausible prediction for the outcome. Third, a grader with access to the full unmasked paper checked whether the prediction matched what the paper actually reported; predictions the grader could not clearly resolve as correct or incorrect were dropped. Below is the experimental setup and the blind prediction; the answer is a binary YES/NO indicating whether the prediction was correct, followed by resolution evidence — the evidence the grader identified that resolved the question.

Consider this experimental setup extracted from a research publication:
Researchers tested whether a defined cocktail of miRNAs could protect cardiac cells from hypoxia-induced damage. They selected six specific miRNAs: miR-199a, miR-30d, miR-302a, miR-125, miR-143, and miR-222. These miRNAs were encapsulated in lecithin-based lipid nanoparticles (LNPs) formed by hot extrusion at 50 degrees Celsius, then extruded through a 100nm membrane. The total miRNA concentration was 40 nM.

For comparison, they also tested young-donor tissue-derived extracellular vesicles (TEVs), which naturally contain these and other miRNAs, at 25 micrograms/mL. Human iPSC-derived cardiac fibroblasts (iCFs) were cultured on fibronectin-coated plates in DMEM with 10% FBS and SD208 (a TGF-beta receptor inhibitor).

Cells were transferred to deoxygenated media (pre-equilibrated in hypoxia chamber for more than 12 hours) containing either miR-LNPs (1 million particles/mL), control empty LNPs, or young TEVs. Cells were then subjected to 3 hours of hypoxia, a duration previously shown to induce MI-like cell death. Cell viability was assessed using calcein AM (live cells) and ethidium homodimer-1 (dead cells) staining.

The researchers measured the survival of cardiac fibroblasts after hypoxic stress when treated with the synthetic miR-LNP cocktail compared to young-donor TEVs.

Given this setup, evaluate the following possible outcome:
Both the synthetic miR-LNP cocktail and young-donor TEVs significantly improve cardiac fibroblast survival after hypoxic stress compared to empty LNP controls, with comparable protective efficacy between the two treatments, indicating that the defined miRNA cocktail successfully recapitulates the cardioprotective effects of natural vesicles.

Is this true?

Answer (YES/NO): YES